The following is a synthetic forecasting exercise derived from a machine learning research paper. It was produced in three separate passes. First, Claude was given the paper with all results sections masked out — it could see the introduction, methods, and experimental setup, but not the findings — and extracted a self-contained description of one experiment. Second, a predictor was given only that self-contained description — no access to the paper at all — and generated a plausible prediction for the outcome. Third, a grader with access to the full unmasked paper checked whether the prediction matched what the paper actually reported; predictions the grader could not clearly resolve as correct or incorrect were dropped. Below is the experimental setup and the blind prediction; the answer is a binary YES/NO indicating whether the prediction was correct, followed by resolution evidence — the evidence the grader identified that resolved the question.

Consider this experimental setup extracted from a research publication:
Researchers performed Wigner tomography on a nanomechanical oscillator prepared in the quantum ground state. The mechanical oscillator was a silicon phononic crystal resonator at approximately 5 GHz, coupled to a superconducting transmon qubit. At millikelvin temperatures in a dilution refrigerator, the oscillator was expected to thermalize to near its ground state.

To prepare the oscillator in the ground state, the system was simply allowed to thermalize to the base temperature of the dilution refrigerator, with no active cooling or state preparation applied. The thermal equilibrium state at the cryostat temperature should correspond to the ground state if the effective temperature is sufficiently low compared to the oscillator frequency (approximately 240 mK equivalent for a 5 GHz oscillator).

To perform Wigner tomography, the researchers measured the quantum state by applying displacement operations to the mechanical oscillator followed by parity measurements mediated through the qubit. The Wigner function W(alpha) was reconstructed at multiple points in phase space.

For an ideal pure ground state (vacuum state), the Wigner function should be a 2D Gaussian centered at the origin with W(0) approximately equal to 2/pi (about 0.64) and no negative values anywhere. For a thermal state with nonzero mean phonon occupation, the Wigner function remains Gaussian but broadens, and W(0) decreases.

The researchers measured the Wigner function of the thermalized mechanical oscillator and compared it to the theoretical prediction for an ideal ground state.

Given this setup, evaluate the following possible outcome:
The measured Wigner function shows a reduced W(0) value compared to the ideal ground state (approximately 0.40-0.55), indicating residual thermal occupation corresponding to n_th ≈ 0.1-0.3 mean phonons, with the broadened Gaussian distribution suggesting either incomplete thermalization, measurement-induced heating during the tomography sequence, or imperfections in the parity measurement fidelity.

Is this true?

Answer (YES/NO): NO